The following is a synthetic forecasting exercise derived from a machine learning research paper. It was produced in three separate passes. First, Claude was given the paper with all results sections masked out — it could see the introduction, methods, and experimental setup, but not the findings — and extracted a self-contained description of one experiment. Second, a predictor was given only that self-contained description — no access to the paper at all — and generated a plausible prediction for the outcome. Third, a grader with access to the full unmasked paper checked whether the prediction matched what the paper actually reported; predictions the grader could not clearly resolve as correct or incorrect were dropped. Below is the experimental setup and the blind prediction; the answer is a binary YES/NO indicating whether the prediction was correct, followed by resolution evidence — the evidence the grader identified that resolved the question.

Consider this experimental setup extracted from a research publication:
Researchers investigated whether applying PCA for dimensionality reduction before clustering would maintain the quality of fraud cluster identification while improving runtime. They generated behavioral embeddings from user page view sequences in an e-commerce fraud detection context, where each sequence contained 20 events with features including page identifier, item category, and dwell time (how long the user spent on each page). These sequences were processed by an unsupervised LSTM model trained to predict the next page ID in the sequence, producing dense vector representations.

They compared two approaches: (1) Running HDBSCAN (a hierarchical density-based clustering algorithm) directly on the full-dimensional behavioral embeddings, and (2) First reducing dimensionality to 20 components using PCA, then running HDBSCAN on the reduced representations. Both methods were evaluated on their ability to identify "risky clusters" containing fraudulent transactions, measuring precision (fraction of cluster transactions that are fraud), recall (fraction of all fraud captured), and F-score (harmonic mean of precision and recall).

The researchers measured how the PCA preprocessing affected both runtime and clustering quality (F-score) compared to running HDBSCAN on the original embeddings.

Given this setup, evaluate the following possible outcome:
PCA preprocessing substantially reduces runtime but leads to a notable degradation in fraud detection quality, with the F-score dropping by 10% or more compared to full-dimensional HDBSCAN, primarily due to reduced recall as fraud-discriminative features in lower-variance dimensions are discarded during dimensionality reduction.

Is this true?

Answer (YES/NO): NO